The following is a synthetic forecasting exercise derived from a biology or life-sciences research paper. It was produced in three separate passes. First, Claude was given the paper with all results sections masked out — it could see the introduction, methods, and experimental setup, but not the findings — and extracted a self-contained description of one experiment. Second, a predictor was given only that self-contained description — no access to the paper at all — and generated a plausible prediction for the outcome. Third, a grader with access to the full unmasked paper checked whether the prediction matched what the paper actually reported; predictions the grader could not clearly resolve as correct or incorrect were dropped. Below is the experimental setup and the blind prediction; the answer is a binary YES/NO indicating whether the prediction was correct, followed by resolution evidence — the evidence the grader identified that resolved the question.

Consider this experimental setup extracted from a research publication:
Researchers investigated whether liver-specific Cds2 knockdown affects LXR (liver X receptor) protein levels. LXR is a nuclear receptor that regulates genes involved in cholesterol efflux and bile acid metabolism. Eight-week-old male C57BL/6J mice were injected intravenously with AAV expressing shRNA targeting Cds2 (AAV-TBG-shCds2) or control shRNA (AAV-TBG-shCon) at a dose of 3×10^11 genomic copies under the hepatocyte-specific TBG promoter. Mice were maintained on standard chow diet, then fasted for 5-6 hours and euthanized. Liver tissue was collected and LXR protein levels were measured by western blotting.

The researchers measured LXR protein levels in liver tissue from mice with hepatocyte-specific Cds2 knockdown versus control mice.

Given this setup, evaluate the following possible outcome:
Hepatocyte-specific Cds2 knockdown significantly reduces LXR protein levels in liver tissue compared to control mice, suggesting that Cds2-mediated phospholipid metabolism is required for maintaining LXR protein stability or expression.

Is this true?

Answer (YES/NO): YES